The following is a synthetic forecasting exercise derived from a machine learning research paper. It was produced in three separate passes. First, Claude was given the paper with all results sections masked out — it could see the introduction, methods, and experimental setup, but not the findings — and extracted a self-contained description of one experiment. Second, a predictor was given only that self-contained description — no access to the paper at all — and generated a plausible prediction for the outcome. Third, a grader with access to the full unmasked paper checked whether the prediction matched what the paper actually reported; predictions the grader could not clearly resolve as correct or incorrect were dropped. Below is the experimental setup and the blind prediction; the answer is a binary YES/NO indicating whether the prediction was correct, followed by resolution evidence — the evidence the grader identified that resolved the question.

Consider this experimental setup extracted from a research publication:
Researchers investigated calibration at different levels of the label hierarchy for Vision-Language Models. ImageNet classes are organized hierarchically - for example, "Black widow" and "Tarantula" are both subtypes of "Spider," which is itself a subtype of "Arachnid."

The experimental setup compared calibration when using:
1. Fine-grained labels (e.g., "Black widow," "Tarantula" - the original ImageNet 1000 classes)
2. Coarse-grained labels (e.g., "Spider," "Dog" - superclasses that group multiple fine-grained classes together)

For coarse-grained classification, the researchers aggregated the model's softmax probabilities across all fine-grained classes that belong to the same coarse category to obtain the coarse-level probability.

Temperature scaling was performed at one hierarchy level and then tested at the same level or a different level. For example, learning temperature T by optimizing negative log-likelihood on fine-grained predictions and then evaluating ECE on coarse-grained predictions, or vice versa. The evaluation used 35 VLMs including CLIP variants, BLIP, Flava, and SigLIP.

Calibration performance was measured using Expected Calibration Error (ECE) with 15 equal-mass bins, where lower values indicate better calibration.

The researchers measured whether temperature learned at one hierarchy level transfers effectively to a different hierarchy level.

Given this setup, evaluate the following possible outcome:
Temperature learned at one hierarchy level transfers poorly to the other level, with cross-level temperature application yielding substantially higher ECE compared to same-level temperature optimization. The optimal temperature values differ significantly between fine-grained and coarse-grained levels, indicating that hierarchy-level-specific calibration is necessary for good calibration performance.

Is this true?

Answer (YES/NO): NO